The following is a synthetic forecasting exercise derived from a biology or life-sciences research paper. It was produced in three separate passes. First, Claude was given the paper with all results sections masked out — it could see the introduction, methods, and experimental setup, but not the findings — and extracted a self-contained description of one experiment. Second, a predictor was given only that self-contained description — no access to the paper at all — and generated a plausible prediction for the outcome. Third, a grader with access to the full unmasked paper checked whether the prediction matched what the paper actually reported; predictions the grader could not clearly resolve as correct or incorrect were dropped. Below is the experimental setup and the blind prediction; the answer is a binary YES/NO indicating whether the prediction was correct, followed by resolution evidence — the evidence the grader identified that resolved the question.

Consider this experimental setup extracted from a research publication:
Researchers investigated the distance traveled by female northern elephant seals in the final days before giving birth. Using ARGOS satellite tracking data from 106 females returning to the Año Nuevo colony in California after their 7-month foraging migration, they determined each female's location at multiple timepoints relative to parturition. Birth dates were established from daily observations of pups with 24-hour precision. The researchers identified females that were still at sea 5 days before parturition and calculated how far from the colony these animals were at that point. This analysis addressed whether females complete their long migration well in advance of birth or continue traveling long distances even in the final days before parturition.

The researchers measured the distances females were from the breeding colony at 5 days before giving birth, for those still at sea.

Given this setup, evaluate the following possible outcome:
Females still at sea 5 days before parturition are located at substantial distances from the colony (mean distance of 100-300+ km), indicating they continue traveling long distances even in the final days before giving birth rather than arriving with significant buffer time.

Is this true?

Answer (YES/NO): YES